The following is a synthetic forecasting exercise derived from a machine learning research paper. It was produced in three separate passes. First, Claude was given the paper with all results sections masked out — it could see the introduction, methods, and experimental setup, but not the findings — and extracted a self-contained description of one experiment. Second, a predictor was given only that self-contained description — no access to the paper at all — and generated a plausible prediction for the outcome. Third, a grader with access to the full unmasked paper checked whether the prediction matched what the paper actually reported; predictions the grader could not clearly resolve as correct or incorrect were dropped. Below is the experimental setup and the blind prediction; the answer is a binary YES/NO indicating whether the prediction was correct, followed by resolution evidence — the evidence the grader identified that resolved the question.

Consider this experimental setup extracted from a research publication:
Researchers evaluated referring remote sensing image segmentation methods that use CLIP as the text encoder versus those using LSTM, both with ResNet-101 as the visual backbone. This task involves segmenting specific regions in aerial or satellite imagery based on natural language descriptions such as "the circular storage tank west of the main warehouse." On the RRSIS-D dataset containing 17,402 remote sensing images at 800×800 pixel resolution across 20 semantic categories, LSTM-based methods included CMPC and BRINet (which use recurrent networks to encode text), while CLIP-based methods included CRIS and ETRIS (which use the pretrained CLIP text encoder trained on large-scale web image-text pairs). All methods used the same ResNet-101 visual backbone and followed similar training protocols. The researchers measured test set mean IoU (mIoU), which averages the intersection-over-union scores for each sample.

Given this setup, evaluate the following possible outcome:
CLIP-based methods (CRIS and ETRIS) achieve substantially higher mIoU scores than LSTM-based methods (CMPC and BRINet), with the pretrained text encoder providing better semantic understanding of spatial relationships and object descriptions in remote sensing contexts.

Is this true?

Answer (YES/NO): NO